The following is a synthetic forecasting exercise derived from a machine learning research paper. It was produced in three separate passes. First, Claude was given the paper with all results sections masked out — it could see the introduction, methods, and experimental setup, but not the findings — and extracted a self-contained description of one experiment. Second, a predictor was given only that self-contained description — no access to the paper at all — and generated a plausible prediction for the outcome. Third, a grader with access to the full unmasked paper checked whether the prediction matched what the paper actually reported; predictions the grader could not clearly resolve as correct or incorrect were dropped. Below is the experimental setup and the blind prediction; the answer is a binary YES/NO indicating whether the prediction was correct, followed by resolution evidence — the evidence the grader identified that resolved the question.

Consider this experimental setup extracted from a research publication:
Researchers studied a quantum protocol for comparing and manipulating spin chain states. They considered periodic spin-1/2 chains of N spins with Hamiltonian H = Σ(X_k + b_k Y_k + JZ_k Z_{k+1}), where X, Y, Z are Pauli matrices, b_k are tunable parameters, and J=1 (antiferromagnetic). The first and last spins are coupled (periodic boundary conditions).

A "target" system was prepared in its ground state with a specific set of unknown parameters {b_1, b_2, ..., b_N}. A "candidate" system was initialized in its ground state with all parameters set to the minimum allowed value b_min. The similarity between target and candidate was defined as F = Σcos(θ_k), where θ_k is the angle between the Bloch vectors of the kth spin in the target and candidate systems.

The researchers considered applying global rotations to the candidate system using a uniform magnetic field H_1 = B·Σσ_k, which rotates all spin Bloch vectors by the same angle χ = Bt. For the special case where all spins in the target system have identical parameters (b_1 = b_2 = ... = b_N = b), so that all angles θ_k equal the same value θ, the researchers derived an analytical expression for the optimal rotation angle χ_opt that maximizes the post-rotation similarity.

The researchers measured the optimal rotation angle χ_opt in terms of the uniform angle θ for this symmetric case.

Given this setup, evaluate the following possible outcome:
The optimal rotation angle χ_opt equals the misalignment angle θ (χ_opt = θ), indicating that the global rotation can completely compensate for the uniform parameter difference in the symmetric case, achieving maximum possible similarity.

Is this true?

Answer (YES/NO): NO